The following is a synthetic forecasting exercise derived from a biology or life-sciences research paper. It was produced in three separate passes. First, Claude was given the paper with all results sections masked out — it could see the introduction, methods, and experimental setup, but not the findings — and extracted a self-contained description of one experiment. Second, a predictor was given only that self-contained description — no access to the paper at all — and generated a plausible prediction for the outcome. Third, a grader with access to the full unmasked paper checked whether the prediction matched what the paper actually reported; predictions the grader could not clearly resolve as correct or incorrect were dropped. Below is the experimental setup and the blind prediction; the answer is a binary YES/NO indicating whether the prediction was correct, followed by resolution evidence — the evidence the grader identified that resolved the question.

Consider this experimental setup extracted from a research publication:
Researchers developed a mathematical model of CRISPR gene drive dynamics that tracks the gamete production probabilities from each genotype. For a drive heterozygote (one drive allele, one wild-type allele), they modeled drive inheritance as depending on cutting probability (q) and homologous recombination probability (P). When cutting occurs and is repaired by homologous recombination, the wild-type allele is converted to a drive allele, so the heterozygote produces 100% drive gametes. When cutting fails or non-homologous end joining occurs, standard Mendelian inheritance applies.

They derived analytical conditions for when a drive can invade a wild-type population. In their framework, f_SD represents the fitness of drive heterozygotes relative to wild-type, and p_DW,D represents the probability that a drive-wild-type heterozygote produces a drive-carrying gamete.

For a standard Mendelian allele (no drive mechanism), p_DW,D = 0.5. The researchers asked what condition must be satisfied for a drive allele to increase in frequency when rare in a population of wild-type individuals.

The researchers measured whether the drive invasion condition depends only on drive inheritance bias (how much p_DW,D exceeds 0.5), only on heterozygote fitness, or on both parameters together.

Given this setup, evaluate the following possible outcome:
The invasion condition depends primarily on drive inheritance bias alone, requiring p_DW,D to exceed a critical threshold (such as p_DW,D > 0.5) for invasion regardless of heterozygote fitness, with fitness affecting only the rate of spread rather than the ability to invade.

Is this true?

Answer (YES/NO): NO